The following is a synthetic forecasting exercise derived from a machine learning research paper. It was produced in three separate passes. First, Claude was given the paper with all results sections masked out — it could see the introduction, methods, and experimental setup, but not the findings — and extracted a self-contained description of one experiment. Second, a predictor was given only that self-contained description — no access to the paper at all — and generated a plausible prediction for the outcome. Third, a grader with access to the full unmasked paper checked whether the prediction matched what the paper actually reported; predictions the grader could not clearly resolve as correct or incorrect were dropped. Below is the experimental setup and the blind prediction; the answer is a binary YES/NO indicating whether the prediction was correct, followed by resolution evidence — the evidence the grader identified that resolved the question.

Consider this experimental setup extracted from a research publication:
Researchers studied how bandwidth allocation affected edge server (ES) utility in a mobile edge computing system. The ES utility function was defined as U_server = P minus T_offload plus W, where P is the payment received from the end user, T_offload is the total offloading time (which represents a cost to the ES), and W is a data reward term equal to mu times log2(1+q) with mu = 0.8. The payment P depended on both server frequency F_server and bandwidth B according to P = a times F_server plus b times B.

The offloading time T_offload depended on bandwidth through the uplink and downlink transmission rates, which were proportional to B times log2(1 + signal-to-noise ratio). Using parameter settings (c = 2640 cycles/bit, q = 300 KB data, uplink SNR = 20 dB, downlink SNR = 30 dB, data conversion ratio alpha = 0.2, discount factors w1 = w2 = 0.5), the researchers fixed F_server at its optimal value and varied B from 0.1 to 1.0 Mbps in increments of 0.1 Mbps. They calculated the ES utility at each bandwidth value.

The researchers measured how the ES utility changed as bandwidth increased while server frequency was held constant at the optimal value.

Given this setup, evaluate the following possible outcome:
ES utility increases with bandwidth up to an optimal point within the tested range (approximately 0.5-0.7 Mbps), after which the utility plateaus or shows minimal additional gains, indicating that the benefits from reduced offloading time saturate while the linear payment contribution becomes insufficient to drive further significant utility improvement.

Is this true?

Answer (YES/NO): NO